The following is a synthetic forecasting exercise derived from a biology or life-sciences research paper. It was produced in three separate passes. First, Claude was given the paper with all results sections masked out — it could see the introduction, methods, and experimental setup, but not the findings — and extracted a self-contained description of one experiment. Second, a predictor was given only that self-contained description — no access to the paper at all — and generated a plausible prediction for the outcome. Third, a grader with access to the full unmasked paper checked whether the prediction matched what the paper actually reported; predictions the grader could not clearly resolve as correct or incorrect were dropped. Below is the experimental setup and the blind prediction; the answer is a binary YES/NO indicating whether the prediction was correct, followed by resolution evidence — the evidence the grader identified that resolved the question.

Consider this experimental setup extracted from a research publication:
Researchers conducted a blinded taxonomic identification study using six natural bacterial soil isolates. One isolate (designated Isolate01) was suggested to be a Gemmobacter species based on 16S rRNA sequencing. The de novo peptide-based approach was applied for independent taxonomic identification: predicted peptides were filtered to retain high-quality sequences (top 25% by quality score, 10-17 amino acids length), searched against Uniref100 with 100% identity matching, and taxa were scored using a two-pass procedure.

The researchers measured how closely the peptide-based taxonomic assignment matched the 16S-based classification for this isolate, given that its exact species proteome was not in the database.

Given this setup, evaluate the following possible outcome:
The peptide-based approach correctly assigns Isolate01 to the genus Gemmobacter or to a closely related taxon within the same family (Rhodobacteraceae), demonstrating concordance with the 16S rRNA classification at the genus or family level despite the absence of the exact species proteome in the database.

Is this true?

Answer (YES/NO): YES